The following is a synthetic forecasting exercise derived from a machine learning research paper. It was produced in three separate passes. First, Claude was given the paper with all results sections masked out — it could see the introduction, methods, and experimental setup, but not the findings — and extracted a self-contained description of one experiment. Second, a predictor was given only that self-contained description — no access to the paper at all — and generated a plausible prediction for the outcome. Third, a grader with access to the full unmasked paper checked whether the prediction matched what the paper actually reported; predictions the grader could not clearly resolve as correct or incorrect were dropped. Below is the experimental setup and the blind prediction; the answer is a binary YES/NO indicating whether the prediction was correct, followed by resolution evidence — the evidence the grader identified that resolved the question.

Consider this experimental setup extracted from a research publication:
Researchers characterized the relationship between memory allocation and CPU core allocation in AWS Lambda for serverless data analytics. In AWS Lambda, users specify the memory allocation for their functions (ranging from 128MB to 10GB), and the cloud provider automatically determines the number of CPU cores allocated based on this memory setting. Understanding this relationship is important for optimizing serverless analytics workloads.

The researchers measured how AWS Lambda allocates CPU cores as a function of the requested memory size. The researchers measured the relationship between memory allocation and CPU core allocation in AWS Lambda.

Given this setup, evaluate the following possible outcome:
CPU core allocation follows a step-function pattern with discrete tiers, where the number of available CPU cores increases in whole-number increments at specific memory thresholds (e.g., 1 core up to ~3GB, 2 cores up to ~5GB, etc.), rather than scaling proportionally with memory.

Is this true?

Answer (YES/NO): NO